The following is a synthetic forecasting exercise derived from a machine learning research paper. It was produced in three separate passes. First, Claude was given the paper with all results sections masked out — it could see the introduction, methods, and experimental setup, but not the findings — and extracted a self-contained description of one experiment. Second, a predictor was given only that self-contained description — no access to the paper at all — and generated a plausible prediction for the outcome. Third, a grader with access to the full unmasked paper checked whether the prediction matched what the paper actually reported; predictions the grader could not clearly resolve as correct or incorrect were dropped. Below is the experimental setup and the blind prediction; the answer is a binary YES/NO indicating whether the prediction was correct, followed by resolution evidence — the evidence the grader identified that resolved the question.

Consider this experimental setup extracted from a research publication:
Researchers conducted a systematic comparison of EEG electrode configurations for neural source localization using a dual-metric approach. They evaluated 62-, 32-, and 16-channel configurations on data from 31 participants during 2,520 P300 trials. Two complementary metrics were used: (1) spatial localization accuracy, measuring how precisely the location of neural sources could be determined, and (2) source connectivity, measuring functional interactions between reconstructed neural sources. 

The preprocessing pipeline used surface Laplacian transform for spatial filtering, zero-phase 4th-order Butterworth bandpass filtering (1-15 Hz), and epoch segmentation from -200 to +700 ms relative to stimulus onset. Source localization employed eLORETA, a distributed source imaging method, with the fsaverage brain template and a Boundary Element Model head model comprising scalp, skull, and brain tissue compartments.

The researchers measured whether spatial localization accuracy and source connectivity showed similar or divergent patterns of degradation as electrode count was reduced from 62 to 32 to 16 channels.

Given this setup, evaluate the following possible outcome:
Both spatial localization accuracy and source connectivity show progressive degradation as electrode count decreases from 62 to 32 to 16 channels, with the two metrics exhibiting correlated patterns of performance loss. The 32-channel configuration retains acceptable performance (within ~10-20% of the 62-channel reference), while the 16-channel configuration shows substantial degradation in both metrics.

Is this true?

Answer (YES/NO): NO